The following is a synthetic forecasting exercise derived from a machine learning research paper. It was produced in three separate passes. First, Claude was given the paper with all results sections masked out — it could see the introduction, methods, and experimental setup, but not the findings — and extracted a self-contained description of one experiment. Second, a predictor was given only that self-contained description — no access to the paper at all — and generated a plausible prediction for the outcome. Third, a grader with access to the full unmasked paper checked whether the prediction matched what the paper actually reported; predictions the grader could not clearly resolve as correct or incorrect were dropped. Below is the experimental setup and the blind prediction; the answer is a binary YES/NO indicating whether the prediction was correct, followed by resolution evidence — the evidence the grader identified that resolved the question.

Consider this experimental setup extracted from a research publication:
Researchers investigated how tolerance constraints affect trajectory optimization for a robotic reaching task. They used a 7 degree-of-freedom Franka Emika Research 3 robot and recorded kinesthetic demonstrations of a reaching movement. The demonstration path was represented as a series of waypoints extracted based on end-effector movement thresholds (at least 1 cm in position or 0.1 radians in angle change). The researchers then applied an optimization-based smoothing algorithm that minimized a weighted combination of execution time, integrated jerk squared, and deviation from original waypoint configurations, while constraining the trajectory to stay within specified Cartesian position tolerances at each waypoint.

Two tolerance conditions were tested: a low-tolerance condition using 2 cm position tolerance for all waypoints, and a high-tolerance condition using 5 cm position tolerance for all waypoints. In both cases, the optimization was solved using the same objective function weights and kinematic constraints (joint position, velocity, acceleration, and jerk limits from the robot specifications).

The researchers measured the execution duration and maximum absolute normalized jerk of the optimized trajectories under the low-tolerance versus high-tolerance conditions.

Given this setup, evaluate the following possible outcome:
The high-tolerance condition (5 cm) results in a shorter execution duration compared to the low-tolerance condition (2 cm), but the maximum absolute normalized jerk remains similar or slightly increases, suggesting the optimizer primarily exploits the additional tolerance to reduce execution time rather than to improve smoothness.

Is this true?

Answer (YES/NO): NO